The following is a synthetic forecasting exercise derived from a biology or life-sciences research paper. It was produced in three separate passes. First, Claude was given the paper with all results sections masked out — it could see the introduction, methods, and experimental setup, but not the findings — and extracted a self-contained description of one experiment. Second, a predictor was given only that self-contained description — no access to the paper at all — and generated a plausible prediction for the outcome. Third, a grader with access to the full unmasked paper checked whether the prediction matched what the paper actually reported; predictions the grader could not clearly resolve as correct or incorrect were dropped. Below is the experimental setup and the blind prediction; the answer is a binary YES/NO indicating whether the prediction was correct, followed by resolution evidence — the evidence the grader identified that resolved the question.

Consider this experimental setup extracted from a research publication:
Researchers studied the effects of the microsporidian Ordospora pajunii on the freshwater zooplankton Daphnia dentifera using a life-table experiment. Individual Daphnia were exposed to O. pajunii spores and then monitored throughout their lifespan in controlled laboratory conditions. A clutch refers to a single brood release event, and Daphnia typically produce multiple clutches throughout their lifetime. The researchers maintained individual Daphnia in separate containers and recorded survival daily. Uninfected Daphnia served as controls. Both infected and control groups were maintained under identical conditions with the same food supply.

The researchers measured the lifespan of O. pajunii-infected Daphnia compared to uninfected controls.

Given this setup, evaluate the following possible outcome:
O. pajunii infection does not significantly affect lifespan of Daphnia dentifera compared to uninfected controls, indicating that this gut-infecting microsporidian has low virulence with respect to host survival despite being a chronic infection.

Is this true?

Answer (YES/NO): YES